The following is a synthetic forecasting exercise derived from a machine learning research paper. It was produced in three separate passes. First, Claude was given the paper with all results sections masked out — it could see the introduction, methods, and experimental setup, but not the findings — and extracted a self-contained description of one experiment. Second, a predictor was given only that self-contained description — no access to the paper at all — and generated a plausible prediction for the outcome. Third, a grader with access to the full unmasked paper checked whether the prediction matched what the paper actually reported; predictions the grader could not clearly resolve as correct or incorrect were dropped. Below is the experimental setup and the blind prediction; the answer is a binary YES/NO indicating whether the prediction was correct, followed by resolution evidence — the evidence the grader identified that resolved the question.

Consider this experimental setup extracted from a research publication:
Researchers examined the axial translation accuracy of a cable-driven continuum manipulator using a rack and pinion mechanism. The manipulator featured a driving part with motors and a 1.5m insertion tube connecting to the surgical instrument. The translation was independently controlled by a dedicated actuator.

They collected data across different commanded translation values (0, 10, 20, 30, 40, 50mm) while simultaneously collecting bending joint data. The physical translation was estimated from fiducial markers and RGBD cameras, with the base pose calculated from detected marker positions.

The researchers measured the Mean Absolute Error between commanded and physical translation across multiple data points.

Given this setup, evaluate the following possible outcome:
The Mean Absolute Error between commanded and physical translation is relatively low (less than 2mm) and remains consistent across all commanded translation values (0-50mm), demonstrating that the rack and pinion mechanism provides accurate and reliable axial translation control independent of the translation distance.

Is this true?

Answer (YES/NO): YES